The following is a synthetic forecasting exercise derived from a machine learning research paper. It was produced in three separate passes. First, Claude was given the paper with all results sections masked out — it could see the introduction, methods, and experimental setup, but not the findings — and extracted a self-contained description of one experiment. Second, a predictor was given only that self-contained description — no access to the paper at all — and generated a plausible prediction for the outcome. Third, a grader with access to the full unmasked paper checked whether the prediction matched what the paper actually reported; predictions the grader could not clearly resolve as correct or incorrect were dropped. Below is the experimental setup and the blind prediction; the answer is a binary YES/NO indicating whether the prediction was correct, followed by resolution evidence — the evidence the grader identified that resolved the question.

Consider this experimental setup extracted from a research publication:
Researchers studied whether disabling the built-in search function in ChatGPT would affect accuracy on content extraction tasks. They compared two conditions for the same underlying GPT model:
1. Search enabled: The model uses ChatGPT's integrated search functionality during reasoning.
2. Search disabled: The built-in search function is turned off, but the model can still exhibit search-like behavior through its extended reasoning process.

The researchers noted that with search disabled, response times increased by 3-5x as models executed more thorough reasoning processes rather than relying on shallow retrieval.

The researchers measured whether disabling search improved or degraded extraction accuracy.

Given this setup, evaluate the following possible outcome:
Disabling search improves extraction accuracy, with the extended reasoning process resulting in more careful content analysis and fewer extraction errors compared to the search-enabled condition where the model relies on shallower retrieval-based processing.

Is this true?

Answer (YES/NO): YES